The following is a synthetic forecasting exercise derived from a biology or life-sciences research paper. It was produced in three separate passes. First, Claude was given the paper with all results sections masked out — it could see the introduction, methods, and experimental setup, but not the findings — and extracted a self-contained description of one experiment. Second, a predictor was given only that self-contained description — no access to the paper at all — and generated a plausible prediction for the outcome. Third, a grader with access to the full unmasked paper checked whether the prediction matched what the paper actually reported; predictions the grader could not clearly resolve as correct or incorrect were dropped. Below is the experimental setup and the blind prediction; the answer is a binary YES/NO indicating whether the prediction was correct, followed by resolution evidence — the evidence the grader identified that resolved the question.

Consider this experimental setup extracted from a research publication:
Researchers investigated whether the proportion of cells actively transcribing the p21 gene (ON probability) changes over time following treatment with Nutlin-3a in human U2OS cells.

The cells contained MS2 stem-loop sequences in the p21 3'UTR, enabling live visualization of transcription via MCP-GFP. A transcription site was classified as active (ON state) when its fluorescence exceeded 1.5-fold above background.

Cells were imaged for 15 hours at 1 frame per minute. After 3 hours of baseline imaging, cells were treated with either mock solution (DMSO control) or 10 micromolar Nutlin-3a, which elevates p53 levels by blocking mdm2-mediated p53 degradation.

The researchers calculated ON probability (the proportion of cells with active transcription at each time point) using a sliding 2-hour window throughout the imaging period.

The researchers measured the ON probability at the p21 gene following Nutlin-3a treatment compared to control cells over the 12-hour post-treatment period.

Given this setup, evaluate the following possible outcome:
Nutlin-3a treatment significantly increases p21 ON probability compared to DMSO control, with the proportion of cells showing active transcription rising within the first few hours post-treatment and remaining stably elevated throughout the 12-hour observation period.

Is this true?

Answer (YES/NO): YES